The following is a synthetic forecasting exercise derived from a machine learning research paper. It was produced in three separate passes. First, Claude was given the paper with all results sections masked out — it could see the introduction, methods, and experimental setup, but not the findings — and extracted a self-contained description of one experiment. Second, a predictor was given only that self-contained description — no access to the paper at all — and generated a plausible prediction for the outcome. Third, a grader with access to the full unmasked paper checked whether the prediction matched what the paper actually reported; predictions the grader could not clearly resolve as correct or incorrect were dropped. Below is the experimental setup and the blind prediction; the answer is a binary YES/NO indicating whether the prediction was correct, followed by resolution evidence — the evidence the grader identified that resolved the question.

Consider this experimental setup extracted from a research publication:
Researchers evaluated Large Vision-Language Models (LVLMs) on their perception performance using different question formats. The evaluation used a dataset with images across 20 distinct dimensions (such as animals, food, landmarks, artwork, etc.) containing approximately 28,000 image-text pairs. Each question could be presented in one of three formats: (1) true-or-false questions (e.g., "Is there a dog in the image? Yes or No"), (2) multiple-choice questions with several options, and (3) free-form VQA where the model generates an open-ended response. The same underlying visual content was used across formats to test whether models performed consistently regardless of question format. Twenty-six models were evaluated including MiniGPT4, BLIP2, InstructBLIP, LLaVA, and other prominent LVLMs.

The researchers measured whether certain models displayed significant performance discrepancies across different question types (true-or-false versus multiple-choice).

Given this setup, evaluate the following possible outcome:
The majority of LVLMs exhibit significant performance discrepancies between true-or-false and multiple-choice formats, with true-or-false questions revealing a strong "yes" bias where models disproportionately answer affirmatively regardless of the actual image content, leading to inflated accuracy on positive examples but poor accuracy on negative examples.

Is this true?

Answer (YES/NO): NO